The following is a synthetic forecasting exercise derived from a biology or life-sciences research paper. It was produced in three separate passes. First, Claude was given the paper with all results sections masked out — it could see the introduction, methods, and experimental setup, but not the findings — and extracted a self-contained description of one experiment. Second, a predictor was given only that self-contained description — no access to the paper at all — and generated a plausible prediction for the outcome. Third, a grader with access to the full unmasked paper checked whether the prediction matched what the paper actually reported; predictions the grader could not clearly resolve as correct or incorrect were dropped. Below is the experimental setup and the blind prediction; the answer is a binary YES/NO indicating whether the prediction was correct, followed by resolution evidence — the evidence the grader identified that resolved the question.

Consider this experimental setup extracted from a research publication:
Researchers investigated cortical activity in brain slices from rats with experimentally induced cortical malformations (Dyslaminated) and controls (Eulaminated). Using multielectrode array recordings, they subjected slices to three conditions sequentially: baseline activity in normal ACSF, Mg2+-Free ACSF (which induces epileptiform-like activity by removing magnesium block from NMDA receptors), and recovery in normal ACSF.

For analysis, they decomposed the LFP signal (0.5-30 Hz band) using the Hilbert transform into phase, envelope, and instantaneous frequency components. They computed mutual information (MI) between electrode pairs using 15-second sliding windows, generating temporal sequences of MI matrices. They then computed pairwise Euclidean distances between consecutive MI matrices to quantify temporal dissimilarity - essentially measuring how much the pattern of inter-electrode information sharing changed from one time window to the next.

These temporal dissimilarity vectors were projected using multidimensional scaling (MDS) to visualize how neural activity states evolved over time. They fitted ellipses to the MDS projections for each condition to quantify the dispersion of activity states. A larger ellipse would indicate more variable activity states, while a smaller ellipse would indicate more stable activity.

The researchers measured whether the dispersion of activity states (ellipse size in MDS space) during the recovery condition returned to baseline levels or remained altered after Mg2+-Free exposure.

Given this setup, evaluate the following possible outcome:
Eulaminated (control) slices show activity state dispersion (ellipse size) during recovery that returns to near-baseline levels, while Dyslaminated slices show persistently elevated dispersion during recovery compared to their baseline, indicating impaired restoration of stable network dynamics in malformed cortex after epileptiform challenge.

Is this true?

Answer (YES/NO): NO